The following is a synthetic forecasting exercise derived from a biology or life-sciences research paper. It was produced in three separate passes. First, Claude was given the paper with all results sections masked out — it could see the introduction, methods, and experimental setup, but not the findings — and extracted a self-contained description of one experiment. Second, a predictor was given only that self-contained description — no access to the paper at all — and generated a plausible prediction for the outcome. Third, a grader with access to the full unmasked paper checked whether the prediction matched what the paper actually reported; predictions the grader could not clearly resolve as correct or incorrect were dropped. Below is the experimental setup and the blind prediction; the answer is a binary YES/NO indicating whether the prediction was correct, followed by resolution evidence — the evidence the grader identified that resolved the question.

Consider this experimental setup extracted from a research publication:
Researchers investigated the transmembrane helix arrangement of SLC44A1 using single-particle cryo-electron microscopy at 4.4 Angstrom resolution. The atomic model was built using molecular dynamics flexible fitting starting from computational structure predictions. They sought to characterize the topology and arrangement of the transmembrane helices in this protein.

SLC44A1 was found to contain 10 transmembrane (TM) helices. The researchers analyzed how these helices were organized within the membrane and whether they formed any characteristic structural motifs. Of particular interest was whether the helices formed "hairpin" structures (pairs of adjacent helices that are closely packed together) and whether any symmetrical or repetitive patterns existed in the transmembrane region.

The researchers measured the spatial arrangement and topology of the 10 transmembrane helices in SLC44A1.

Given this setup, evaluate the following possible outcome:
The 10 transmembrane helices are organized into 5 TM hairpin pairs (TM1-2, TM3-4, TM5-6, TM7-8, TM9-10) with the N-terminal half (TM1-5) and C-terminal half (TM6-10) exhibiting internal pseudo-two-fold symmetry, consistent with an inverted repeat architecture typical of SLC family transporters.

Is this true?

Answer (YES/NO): NO